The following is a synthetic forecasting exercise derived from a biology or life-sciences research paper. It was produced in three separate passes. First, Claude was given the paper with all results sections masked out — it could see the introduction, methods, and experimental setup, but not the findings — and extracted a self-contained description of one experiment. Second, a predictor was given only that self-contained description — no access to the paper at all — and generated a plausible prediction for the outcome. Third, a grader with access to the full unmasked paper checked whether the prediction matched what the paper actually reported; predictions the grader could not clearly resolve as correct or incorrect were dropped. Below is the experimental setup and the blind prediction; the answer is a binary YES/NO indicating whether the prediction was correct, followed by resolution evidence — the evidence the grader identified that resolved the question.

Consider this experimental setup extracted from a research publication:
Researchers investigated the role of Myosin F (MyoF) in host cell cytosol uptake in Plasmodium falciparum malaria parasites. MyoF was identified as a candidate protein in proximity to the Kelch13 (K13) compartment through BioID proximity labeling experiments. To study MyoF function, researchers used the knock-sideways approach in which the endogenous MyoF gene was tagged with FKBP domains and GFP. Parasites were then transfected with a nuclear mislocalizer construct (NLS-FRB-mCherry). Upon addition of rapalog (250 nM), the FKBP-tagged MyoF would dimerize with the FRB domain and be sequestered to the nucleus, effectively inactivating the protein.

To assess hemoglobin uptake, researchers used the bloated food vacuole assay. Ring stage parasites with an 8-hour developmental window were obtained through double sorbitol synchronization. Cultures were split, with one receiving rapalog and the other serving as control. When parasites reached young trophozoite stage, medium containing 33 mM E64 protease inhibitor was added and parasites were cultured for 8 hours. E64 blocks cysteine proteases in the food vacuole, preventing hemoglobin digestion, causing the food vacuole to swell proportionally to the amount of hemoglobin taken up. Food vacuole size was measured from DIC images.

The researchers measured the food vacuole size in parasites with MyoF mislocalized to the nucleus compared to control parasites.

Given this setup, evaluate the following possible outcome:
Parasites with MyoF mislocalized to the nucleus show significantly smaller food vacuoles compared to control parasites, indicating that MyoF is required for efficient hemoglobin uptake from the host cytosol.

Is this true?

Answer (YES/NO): NO